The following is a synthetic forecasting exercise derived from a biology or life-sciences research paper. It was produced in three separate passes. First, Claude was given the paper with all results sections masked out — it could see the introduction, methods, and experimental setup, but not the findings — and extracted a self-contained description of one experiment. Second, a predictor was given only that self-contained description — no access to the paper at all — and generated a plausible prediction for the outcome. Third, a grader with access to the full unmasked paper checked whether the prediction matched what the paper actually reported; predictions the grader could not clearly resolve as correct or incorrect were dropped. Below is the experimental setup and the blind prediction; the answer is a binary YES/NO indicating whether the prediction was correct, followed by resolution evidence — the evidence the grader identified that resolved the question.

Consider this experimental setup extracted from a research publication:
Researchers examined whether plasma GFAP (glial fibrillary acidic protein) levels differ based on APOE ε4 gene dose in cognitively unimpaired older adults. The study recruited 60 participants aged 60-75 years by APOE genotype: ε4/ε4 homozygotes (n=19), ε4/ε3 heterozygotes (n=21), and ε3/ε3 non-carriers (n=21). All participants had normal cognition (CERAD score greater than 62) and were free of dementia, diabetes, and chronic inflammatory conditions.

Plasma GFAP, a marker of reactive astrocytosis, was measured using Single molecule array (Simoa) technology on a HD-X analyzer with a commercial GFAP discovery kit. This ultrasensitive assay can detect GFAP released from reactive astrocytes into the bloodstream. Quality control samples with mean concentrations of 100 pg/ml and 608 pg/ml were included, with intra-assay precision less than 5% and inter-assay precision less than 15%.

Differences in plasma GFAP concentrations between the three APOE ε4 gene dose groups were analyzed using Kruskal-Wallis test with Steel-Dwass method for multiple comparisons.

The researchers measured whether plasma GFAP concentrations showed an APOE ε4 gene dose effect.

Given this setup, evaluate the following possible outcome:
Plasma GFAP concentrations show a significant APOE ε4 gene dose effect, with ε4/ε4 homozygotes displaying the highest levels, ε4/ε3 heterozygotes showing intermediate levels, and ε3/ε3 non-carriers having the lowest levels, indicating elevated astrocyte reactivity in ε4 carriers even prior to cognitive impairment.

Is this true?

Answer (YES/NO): NO